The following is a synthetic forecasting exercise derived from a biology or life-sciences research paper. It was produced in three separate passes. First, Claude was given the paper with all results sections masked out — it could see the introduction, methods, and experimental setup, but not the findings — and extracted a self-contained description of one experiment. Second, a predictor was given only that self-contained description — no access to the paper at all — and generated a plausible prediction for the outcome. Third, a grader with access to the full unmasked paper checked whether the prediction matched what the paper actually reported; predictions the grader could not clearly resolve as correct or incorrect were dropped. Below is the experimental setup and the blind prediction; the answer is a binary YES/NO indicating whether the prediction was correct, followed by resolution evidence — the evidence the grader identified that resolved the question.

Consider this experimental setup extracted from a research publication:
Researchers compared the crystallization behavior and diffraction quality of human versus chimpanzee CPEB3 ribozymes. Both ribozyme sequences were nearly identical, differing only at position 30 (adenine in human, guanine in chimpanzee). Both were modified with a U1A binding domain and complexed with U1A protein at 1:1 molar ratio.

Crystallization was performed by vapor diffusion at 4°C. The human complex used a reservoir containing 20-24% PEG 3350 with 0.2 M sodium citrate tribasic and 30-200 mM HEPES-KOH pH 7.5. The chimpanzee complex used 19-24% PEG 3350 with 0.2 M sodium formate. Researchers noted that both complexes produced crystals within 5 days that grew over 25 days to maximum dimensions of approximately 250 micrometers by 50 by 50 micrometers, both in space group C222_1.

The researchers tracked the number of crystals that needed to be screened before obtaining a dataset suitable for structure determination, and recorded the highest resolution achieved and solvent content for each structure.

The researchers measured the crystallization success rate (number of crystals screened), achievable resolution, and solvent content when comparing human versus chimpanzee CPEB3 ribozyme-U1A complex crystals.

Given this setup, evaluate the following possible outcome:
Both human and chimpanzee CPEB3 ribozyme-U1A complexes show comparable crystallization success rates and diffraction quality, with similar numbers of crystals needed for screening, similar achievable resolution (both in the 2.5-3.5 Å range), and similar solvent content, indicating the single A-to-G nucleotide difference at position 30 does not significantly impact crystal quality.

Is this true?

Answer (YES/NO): NO